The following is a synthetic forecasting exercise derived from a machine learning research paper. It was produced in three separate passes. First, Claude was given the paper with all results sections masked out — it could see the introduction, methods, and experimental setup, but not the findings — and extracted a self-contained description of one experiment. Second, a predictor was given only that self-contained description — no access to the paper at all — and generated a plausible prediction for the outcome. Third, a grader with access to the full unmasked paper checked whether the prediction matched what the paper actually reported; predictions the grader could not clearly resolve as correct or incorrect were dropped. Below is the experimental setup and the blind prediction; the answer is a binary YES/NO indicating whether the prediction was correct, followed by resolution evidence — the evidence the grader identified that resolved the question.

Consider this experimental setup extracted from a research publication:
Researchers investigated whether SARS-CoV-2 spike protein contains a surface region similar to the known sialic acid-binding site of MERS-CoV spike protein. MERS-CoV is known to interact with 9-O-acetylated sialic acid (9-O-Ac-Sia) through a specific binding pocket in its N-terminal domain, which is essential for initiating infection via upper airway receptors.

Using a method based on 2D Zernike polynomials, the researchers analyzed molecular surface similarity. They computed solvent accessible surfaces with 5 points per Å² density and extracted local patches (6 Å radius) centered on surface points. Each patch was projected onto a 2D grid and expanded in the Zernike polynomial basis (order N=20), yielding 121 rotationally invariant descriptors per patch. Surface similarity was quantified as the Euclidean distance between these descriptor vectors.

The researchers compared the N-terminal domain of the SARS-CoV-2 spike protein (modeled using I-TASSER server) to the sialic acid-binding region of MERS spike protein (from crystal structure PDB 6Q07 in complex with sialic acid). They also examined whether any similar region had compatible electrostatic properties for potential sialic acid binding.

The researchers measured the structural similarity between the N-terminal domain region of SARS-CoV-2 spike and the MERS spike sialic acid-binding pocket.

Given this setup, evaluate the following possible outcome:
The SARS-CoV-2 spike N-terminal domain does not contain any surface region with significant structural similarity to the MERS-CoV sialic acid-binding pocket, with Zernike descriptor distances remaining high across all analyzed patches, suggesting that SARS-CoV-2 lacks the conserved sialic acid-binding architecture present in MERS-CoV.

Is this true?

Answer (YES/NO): NO